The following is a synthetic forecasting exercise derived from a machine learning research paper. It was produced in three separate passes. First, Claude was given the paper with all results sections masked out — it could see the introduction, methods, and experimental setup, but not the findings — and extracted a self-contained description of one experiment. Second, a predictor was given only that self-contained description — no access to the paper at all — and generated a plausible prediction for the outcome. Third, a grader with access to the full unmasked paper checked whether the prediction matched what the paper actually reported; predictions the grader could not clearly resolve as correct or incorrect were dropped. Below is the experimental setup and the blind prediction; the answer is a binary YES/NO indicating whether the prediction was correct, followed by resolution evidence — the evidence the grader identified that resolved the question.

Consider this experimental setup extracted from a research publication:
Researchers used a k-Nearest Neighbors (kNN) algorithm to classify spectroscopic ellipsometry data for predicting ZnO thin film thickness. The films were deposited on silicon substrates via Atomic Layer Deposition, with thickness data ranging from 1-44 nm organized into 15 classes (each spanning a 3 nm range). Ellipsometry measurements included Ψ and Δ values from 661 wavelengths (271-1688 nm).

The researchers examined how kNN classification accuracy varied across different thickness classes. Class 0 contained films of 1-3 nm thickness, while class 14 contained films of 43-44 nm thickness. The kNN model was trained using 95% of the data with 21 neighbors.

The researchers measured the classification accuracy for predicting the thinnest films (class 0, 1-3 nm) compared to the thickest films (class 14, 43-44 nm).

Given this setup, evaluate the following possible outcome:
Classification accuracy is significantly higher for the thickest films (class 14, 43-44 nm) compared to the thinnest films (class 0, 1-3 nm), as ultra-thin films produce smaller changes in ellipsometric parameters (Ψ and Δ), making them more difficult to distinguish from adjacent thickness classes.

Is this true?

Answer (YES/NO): NO